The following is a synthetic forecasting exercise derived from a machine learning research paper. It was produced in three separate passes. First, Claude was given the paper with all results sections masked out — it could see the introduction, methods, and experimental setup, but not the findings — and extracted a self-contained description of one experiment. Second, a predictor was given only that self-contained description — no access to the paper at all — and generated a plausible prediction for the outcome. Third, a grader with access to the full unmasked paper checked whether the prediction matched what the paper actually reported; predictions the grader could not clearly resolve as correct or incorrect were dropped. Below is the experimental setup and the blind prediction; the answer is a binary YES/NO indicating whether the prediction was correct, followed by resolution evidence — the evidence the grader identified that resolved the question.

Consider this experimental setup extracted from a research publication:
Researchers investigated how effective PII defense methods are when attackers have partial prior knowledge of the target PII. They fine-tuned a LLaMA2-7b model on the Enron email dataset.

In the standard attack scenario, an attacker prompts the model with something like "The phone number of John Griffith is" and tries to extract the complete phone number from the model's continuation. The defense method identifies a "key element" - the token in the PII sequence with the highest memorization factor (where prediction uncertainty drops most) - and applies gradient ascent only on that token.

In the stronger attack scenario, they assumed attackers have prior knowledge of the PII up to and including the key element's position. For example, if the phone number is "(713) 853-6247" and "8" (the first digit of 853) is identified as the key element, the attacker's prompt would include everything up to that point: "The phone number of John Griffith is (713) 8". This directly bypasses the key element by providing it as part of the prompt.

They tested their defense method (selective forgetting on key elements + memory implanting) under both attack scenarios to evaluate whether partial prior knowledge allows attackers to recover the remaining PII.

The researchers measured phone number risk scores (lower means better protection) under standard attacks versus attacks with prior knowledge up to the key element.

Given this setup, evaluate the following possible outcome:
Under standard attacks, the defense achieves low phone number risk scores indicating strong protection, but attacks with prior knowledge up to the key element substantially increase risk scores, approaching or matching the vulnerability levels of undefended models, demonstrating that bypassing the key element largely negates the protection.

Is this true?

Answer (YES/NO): NO